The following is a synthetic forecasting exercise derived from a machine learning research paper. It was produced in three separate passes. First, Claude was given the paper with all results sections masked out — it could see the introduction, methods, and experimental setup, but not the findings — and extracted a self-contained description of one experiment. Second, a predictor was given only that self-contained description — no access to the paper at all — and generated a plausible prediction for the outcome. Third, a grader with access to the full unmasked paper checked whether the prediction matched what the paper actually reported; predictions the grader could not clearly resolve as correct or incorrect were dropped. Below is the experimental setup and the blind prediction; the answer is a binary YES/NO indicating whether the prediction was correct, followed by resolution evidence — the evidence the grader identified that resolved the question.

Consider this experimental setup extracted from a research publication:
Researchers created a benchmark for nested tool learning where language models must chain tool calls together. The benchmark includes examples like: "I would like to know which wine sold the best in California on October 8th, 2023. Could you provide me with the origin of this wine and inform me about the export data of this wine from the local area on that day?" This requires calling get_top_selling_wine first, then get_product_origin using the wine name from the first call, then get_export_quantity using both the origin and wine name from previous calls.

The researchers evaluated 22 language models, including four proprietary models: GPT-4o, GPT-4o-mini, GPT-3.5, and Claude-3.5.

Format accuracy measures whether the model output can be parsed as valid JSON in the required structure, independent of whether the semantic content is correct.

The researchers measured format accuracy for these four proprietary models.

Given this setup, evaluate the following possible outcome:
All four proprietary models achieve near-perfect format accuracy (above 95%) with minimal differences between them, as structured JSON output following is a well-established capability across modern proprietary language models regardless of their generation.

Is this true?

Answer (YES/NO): NO